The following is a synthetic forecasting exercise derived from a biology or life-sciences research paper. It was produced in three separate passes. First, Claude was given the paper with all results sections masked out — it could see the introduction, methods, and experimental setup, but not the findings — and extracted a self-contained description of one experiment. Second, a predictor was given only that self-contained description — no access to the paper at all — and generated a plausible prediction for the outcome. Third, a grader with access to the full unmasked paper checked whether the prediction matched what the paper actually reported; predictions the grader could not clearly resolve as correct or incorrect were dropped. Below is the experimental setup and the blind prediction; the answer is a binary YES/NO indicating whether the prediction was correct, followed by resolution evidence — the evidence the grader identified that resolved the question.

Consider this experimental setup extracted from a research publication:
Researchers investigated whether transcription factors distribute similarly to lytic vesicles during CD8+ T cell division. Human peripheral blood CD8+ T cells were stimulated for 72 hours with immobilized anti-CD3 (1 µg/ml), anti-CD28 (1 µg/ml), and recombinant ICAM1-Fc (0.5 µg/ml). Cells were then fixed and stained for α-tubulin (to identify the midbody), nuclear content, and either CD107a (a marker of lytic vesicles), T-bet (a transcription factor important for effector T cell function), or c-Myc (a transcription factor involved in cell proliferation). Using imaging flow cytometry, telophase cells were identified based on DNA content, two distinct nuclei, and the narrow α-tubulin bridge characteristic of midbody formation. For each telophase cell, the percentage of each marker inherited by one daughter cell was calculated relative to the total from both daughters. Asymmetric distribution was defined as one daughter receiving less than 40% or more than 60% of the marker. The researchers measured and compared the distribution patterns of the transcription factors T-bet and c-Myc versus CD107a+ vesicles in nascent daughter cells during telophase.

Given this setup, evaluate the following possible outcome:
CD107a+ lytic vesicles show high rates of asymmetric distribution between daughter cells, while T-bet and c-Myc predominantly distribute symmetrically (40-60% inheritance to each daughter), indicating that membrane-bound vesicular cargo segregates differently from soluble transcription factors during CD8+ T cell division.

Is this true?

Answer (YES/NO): YES